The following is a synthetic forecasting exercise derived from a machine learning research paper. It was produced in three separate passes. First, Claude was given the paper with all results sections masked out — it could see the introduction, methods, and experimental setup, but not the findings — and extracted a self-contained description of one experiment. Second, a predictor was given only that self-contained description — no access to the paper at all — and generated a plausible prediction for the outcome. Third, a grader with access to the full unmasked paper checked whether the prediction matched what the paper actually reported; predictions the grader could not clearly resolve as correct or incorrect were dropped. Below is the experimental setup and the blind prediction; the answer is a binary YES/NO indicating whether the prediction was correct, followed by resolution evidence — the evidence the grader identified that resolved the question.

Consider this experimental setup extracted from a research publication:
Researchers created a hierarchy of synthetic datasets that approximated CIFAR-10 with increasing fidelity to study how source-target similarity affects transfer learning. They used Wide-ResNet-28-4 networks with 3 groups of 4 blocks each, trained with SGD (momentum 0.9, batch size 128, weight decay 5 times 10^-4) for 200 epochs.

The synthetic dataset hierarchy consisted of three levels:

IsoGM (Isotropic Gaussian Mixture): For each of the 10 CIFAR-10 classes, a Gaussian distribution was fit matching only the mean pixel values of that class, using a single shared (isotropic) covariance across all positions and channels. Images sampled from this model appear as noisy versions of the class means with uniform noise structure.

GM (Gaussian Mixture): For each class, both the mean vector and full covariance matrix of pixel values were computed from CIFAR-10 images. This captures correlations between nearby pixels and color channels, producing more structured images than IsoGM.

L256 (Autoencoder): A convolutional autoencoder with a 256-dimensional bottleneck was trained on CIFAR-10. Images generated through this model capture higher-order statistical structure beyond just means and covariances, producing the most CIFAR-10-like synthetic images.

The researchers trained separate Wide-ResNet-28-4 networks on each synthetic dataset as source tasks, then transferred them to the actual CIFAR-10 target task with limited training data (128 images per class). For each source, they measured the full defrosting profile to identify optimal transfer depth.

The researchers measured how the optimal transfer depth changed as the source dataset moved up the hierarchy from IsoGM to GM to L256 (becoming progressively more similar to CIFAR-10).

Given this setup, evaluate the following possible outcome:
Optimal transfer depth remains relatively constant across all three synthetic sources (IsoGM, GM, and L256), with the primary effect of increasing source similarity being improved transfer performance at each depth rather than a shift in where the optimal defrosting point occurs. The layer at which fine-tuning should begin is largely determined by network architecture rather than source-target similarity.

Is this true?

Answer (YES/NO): NO